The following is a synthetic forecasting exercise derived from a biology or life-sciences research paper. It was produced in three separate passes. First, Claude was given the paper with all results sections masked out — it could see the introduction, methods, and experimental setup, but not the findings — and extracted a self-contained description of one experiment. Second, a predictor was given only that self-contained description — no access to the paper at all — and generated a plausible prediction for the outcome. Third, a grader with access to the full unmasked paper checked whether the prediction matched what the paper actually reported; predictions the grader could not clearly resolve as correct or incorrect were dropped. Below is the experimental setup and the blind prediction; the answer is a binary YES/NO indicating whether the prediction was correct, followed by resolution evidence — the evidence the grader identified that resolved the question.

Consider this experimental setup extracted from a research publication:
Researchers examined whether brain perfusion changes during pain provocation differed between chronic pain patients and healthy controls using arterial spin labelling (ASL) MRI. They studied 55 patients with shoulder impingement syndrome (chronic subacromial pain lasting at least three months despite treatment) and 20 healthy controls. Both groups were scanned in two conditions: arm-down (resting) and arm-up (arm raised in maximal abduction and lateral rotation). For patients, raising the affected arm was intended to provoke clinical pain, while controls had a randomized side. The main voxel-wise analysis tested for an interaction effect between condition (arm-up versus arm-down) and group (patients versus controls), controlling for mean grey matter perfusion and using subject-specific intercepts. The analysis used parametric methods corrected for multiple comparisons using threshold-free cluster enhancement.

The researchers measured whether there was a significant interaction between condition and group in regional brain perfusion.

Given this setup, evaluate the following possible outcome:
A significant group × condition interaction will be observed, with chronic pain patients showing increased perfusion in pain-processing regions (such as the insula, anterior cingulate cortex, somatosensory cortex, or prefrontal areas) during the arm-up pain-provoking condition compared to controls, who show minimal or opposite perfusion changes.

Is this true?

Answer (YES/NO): NO